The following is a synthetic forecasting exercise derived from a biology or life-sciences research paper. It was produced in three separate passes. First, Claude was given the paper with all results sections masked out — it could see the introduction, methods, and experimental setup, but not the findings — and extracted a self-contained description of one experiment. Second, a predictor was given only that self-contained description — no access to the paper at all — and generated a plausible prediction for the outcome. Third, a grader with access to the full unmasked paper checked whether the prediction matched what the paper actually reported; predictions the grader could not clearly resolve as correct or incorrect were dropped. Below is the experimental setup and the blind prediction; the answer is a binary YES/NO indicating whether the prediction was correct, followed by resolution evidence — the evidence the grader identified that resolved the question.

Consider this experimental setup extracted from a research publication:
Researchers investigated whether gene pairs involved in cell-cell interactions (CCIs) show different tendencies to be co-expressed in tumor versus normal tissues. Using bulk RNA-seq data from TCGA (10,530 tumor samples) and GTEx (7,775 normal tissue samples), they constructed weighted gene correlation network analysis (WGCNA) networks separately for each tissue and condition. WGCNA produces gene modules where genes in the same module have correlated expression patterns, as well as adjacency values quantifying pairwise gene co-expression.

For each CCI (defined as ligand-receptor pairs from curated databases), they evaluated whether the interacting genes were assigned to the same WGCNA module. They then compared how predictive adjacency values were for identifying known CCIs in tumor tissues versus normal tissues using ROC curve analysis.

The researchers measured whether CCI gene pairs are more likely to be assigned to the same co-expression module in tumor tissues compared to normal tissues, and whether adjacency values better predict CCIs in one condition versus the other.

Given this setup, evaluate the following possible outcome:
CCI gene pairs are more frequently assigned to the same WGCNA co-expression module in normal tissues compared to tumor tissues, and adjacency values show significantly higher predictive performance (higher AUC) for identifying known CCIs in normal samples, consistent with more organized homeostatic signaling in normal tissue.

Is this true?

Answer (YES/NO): NO